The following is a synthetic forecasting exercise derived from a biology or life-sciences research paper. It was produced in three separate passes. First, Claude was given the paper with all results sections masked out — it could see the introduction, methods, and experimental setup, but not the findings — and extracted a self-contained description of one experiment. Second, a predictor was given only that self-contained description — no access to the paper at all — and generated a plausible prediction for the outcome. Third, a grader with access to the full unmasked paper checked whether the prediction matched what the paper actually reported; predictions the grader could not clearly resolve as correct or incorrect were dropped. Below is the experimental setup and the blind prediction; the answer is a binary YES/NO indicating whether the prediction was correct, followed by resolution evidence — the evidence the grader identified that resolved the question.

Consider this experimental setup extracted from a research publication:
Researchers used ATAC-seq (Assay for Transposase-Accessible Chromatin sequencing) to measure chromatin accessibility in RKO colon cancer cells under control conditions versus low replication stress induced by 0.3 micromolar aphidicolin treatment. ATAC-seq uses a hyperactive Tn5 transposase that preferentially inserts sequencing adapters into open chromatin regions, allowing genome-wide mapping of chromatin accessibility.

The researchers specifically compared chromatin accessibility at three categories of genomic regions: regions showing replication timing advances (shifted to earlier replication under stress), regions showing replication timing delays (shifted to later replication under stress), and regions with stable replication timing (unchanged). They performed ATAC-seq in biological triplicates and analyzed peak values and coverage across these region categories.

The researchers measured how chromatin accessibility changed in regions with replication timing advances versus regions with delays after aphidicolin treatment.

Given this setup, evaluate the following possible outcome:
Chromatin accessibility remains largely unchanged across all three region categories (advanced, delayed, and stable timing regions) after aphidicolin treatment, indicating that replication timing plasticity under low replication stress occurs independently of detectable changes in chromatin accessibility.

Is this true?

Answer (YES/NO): NO